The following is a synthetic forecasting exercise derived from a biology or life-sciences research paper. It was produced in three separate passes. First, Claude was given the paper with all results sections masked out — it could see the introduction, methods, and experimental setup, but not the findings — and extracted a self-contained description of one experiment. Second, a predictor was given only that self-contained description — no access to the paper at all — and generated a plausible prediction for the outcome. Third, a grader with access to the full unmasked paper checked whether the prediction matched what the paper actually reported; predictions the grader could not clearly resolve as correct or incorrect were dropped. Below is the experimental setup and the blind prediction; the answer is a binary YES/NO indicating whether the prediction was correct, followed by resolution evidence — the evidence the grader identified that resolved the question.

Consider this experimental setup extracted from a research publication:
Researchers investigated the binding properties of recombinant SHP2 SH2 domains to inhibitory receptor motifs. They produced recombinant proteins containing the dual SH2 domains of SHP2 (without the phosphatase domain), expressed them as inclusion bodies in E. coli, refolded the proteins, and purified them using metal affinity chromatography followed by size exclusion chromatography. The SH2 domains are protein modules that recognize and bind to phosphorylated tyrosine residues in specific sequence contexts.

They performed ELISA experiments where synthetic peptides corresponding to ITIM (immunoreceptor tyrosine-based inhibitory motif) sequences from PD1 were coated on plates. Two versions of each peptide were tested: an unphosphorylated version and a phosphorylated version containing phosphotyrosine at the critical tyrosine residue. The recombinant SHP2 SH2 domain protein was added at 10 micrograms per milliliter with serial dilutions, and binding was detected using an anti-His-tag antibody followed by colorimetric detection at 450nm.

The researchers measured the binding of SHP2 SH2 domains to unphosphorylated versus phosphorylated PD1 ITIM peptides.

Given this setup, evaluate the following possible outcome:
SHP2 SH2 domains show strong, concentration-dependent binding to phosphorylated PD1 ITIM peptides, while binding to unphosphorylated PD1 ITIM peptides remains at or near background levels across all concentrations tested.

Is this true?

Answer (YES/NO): YES